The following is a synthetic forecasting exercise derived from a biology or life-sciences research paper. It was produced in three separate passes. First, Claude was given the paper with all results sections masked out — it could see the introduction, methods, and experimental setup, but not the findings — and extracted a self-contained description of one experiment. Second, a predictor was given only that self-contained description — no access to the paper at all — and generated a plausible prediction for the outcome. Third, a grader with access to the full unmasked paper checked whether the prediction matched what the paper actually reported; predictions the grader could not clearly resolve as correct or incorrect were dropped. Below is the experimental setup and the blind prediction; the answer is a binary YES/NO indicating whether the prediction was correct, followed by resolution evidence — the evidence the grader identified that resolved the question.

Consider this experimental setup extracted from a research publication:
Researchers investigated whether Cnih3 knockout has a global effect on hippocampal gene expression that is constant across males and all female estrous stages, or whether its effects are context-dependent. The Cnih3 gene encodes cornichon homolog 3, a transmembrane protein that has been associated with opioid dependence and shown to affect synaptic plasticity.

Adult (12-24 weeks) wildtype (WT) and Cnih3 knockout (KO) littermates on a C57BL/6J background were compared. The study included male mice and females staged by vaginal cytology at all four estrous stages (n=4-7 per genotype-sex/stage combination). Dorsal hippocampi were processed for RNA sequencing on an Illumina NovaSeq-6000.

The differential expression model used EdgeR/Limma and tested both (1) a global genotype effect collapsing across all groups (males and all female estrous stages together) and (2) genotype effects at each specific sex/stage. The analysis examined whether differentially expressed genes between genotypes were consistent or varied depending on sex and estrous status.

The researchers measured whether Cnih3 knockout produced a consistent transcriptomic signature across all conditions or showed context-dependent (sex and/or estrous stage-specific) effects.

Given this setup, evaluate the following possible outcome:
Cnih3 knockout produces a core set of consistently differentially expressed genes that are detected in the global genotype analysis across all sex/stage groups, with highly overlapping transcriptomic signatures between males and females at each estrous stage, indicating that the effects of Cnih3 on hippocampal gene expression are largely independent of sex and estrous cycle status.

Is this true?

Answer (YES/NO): NO